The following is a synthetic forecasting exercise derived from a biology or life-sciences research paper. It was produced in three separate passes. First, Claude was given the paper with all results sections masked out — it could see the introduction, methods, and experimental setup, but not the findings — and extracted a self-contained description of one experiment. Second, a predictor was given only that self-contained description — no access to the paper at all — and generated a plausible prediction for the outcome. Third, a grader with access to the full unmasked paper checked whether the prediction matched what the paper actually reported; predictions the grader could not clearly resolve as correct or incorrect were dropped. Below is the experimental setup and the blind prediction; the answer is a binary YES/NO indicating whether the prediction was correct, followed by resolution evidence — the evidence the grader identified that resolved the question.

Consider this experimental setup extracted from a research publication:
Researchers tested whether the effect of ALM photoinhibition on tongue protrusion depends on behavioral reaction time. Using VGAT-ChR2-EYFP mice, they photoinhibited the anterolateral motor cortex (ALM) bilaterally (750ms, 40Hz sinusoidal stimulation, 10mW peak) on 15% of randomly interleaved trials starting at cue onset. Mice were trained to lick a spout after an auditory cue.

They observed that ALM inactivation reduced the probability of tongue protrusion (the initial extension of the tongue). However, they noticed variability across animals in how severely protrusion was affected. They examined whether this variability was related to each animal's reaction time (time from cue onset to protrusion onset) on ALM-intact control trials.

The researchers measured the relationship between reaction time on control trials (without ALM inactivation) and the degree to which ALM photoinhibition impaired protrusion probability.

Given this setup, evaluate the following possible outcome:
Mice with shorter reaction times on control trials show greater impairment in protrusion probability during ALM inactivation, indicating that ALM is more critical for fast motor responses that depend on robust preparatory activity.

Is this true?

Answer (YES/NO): NO